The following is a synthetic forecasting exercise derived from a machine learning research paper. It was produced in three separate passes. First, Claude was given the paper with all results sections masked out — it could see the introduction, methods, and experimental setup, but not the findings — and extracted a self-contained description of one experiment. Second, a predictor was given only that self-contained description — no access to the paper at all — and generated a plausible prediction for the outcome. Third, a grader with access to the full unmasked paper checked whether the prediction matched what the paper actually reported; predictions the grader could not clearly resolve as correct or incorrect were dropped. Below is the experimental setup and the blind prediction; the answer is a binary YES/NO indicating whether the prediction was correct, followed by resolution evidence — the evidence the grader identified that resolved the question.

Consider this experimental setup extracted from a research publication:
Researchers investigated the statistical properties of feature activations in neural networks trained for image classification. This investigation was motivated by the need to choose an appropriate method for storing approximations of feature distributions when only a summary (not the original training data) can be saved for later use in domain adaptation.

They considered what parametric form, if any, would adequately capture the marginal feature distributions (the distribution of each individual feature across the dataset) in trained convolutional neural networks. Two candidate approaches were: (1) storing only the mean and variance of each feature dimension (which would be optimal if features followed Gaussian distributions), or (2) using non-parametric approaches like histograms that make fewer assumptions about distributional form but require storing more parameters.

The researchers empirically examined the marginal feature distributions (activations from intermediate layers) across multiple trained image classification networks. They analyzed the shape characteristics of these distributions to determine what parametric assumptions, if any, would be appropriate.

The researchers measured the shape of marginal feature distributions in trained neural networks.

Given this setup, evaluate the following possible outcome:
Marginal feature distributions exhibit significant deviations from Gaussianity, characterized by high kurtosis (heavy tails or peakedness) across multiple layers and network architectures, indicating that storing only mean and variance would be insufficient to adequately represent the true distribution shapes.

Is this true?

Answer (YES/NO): NO